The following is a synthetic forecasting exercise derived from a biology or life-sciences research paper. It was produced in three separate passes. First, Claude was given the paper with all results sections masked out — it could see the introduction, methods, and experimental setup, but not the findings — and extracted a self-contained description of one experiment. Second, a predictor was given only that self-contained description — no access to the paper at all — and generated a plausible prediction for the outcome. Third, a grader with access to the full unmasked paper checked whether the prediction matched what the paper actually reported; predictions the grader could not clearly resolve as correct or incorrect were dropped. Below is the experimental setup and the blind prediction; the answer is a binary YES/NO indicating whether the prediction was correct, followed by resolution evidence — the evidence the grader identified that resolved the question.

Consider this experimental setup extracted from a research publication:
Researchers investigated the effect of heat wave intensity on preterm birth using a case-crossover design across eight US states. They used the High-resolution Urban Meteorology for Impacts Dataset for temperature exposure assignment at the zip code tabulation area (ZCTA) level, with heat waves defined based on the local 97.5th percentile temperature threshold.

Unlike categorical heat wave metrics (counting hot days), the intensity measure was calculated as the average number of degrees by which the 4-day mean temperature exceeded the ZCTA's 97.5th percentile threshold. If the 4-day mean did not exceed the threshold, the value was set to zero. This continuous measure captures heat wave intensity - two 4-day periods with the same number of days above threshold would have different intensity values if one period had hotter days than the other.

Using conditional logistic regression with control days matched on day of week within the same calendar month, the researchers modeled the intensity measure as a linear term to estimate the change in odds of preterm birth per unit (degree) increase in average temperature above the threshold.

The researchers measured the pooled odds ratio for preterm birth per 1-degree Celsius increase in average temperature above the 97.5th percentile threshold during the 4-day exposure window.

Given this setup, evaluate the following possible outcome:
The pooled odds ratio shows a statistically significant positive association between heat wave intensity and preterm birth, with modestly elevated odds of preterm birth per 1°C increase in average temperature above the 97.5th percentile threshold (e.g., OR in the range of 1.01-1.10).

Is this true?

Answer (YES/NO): YES